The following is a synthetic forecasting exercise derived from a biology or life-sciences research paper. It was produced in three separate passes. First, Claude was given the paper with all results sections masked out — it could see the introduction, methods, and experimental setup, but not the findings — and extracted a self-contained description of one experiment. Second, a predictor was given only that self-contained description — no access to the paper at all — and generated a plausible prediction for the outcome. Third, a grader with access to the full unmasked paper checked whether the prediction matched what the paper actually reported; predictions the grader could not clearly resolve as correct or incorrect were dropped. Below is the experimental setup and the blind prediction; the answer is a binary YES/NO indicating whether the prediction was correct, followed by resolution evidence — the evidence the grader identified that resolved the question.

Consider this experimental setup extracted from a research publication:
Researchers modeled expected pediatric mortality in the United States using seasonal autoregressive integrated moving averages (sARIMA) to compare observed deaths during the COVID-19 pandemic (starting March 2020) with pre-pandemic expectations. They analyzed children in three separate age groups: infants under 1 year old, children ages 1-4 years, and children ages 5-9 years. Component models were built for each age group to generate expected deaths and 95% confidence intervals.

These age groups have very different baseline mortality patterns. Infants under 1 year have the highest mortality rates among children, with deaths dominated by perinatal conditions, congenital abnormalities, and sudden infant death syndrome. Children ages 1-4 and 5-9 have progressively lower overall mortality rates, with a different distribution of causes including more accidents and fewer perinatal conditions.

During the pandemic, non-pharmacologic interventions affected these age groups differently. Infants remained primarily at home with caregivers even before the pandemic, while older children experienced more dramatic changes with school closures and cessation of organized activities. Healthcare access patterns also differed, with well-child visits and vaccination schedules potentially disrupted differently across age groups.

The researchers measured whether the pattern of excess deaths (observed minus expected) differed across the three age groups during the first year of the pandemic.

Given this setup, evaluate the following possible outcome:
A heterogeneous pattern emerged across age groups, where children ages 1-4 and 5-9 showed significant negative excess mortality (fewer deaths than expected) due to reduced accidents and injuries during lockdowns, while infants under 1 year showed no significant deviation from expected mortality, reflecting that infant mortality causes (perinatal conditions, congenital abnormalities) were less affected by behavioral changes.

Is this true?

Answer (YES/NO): NO